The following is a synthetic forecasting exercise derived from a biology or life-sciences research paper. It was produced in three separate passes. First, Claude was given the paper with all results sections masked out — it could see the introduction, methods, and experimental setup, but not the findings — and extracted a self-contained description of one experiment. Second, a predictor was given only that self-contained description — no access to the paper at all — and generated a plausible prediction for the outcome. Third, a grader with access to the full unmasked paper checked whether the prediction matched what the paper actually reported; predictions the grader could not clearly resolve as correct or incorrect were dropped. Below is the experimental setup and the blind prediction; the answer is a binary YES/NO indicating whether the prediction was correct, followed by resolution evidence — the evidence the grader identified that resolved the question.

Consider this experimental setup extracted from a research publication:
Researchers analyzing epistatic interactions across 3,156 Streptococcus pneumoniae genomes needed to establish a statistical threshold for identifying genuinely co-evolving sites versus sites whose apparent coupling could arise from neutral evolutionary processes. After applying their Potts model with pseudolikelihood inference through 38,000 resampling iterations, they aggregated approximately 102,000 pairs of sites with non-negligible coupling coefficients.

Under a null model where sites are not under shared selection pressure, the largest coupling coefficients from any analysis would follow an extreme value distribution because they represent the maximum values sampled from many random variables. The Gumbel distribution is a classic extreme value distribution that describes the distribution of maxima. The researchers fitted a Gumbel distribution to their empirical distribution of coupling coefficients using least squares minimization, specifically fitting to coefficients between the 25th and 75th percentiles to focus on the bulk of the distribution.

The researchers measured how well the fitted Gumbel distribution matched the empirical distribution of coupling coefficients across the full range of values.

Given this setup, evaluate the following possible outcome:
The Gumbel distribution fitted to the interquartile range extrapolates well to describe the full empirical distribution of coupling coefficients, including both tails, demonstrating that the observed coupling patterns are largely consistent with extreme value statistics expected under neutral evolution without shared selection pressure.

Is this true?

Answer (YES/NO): NO